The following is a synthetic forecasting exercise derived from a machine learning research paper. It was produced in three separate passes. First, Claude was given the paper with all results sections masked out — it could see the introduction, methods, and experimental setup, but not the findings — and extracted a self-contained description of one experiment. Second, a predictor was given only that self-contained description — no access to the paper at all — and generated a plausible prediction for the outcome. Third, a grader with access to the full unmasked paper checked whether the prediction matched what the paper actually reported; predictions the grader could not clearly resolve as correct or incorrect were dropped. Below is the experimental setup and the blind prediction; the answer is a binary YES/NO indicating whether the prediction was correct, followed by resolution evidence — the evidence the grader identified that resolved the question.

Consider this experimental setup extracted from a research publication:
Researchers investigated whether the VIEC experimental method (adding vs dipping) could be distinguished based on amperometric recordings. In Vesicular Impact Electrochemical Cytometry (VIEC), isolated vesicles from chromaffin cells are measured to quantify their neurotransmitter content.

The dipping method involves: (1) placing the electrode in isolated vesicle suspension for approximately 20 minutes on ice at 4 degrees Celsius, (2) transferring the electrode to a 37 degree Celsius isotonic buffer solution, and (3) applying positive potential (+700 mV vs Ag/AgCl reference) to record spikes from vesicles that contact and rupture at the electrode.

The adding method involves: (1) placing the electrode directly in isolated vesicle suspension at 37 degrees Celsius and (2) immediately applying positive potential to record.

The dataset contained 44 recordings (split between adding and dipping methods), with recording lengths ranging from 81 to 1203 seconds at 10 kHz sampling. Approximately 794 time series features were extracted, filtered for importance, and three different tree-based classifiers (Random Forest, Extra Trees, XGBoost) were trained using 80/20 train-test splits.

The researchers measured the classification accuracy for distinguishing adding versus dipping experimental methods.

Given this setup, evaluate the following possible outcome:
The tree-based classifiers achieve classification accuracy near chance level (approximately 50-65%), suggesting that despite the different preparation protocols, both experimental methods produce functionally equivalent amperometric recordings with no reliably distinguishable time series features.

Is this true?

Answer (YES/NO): NO